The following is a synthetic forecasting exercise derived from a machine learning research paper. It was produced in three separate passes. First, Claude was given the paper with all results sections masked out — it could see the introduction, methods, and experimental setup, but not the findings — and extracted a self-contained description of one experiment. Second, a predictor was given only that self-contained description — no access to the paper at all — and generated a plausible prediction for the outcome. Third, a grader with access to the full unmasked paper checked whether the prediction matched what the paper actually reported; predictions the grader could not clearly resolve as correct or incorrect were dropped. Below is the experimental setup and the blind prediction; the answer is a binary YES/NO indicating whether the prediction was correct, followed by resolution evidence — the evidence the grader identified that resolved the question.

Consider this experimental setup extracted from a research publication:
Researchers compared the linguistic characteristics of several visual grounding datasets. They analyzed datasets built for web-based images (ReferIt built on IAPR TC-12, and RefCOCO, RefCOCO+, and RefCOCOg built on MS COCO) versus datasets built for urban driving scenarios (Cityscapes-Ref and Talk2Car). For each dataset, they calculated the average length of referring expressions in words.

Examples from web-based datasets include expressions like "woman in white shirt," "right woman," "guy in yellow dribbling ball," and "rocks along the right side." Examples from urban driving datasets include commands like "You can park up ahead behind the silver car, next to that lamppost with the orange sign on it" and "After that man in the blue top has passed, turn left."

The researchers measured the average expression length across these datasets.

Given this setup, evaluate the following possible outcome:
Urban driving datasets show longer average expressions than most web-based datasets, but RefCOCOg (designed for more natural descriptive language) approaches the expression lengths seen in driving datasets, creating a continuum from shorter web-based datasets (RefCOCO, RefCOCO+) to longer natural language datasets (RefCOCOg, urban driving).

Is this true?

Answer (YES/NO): NO